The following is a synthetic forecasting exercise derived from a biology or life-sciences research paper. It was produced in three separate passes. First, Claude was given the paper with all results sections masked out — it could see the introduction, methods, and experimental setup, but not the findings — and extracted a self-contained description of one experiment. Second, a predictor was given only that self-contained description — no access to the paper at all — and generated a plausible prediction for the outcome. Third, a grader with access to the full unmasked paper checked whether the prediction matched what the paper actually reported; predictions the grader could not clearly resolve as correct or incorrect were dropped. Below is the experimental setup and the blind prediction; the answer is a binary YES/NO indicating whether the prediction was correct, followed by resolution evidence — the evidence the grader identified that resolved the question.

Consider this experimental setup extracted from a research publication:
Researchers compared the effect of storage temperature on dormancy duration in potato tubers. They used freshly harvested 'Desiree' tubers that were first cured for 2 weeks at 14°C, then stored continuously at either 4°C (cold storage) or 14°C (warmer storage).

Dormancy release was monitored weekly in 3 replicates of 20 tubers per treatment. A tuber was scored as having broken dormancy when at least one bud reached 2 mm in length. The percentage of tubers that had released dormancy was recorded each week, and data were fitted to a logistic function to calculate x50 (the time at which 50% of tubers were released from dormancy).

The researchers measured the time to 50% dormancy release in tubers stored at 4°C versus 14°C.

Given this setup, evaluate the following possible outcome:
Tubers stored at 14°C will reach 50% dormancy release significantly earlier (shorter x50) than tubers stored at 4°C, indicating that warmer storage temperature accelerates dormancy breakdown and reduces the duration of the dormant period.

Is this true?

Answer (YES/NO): NO